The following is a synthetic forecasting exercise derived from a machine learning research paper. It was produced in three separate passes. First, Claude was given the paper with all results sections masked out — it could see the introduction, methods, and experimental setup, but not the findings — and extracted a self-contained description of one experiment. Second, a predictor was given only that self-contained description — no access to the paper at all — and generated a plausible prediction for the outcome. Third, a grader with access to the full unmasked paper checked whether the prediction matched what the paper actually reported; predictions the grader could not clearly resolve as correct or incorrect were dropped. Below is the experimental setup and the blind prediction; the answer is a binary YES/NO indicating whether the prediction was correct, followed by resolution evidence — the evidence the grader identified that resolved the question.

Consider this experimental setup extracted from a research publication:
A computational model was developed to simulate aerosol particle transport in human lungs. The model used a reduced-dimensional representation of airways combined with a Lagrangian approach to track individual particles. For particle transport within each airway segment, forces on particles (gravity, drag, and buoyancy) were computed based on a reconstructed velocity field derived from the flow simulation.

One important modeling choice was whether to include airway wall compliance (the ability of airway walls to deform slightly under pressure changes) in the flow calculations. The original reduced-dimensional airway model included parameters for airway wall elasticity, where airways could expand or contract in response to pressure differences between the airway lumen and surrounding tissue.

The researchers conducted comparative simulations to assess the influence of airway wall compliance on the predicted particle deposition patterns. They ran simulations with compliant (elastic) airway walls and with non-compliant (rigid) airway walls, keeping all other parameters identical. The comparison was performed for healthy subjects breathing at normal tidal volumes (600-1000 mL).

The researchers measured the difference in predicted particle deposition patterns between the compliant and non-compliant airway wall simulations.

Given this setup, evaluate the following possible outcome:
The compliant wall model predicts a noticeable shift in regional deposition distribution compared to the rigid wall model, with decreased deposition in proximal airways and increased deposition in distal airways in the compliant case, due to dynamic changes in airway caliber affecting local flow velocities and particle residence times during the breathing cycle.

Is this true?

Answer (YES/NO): NO